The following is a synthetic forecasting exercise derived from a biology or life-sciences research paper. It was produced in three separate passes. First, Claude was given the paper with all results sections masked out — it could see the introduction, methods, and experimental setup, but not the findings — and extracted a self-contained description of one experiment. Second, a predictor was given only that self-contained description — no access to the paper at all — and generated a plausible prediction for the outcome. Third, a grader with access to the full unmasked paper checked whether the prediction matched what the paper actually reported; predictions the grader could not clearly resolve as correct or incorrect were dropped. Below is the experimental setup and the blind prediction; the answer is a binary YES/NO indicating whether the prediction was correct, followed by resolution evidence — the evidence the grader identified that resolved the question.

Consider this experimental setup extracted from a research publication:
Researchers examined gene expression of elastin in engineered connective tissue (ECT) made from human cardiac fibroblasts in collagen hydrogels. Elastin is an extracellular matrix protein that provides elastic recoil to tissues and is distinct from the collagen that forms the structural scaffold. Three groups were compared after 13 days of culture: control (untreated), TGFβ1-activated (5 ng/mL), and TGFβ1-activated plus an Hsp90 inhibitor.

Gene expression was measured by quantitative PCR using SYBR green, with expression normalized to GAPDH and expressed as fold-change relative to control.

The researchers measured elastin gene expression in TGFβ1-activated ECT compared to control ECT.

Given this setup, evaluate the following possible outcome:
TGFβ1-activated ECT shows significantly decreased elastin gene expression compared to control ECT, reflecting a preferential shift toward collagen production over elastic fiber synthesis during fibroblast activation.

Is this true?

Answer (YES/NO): YES